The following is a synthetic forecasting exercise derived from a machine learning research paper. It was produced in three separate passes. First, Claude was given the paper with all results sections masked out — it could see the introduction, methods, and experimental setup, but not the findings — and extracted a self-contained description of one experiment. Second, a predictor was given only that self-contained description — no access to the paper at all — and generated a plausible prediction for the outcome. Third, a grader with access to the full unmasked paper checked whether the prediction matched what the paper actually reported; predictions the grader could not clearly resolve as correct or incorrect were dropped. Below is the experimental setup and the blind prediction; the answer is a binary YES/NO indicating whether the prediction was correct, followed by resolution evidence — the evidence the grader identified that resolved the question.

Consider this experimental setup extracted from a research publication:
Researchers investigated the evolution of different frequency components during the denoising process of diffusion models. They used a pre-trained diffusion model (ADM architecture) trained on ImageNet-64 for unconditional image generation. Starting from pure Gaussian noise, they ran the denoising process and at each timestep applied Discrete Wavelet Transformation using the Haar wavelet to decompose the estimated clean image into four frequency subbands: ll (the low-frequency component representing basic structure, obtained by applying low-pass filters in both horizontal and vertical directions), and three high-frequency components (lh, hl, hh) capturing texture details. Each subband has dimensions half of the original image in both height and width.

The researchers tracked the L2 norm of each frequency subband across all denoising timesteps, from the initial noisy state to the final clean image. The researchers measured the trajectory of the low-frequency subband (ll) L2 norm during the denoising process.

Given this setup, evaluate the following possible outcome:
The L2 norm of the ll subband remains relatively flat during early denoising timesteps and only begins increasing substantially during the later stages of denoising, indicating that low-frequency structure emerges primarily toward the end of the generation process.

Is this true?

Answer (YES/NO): NO